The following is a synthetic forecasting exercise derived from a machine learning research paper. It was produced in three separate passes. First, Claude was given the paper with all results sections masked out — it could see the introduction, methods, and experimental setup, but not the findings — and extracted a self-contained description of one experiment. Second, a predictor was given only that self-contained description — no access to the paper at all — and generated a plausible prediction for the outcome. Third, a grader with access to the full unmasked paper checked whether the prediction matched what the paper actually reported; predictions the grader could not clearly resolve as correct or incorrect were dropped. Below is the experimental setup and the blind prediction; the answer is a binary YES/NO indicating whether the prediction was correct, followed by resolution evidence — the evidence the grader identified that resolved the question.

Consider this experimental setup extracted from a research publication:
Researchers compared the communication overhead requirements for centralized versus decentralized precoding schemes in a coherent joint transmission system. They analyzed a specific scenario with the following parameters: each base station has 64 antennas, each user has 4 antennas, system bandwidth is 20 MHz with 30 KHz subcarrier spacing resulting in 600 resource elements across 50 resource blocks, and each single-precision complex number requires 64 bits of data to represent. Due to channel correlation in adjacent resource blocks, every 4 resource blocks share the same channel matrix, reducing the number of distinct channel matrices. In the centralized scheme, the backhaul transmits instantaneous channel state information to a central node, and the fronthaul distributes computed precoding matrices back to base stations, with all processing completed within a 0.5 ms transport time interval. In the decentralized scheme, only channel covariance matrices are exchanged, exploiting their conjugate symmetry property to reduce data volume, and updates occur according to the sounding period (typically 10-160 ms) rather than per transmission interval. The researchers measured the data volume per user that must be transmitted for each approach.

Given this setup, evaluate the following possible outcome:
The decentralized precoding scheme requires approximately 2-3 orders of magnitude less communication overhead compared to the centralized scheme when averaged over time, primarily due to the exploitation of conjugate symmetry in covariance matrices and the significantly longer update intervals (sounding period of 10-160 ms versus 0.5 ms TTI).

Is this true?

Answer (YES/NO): NO